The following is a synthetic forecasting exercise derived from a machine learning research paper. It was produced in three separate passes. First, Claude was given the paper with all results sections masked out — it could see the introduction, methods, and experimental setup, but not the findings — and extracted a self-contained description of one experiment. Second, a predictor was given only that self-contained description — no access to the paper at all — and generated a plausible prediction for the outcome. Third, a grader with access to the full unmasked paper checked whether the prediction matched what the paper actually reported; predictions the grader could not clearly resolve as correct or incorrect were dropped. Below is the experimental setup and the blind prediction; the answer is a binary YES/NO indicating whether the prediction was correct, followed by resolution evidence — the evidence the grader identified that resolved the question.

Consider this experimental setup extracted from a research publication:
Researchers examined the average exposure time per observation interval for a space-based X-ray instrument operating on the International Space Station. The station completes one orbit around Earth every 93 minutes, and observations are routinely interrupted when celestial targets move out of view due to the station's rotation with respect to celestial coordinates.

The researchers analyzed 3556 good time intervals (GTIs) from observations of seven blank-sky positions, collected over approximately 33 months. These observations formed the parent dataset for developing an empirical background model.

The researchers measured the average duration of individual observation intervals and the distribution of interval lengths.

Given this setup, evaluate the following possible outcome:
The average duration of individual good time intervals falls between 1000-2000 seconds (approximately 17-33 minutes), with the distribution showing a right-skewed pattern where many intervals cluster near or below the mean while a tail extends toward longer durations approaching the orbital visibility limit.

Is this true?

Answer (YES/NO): NO